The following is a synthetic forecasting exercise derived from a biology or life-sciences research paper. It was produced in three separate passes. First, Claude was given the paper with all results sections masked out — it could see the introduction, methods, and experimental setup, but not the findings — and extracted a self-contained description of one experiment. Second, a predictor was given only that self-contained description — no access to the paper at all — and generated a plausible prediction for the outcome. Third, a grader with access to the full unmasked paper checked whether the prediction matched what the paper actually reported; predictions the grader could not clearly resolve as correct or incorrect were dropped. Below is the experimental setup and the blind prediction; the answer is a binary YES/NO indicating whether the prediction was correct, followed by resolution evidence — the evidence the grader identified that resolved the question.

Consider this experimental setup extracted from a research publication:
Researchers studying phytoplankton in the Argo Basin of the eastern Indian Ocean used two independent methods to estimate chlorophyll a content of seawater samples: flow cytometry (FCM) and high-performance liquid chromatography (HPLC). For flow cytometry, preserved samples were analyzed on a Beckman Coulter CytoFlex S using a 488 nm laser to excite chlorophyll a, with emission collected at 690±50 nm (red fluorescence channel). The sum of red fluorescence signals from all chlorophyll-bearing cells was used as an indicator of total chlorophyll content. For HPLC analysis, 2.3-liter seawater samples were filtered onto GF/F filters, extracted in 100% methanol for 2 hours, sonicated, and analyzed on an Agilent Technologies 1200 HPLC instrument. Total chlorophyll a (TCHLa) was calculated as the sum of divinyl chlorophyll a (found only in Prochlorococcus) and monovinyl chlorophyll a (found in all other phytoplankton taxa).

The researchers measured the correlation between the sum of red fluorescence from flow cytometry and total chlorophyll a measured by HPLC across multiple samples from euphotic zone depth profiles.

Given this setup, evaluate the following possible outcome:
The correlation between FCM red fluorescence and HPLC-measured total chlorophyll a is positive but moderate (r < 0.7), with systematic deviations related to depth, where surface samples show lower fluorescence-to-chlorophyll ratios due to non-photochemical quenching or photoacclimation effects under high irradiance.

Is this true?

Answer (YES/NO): NO